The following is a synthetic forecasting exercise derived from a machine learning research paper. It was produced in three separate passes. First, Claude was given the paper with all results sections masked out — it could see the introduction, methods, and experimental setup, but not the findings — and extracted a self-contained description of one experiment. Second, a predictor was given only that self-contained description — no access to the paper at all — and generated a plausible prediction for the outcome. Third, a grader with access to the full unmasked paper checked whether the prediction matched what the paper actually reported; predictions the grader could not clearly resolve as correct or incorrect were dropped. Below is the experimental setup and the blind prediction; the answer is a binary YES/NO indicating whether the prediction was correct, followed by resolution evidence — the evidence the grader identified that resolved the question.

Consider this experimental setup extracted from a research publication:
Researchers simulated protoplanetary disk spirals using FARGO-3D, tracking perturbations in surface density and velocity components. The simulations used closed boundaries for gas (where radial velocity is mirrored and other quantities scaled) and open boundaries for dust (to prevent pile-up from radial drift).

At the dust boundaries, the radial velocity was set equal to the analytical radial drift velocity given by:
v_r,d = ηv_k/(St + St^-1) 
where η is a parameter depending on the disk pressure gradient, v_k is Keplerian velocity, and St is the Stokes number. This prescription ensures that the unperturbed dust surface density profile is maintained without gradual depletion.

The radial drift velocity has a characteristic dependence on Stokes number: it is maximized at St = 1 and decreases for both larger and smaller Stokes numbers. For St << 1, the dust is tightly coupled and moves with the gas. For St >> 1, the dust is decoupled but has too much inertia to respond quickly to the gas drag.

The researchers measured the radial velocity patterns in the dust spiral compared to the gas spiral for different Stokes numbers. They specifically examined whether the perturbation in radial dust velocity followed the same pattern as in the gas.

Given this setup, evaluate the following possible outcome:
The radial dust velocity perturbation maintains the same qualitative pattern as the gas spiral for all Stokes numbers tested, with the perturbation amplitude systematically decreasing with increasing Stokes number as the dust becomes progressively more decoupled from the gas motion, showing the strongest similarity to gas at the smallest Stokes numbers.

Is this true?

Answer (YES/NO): NO